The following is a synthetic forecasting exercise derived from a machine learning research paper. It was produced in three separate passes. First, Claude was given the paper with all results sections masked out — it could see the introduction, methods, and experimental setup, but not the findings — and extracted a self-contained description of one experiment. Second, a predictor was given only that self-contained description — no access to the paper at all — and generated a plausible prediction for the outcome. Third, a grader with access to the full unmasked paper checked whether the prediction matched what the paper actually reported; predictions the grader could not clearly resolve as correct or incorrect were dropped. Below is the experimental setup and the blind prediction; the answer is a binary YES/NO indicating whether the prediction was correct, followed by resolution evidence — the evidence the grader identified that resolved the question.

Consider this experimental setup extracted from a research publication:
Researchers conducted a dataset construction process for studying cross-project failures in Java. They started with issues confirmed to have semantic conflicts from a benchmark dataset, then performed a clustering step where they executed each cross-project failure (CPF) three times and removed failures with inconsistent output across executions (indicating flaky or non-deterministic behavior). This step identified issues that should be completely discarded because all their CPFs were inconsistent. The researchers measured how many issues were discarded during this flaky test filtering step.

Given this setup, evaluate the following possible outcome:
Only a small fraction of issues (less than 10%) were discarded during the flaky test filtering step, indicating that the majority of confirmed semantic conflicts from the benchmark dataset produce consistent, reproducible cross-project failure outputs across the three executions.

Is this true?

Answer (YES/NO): YES